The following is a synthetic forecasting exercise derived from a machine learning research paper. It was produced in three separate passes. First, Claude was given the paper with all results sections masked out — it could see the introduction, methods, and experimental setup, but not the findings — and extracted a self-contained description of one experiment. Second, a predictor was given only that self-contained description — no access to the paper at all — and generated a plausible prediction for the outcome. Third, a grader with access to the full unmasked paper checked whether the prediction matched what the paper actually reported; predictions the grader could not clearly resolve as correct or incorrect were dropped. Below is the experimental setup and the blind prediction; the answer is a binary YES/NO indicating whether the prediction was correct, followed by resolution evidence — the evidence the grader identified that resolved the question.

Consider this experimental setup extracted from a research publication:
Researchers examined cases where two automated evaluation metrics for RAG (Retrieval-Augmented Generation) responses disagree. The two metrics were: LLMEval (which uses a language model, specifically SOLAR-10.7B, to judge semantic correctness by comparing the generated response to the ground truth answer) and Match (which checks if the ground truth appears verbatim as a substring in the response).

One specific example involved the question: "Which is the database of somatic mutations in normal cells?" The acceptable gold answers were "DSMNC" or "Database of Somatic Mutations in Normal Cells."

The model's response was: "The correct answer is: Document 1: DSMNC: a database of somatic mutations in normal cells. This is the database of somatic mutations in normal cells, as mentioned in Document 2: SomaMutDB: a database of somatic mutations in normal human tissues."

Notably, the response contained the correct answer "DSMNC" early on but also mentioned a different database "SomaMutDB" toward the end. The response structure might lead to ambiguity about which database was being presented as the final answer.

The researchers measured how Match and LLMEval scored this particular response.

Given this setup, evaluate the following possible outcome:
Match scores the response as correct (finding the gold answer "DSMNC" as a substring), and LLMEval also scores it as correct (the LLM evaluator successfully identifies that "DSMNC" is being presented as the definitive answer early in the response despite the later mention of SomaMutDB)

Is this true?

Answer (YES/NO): NO